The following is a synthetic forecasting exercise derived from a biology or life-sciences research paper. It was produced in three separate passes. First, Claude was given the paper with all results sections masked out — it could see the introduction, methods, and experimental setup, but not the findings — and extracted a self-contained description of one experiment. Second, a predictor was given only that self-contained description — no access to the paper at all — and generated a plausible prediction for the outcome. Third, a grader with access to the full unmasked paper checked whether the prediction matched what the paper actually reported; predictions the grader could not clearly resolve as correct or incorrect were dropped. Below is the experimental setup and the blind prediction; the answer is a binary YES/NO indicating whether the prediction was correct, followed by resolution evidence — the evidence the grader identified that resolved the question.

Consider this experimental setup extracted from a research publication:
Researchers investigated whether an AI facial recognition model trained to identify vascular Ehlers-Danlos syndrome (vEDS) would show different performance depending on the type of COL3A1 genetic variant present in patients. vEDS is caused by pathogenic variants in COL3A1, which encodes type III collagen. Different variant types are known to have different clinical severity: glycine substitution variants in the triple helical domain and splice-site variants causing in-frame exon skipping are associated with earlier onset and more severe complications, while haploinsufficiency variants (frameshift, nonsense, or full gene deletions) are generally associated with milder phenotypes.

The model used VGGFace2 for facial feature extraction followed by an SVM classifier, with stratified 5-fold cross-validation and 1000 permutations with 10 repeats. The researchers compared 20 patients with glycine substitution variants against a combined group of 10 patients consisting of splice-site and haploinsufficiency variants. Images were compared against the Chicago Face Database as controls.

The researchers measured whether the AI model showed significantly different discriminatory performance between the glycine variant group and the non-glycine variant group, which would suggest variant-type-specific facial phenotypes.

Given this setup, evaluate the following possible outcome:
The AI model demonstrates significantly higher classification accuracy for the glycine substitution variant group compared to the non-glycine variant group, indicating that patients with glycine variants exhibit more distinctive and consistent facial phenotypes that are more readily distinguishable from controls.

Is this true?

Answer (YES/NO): NO